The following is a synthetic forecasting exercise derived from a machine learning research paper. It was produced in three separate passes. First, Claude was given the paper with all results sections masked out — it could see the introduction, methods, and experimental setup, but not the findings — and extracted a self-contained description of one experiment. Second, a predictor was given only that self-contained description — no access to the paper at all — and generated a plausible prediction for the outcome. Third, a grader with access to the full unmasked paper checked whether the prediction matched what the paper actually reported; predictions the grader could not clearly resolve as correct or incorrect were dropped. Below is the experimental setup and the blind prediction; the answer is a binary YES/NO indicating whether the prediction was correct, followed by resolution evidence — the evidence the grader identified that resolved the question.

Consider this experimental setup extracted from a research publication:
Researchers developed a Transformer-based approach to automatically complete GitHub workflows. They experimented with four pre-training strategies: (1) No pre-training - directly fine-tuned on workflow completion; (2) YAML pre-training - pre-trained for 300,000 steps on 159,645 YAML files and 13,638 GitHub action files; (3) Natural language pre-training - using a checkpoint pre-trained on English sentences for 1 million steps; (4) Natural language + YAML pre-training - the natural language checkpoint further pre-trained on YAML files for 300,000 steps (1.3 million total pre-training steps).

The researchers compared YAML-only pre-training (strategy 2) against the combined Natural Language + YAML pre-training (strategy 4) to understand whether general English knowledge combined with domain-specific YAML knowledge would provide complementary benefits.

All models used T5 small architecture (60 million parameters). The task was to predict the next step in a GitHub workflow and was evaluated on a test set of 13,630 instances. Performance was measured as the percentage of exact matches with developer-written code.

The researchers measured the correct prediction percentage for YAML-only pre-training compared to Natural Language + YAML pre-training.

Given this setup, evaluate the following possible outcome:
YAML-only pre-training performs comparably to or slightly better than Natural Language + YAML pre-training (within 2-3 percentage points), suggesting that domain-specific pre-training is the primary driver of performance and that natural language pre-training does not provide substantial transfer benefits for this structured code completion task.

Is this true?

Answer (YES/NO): NO